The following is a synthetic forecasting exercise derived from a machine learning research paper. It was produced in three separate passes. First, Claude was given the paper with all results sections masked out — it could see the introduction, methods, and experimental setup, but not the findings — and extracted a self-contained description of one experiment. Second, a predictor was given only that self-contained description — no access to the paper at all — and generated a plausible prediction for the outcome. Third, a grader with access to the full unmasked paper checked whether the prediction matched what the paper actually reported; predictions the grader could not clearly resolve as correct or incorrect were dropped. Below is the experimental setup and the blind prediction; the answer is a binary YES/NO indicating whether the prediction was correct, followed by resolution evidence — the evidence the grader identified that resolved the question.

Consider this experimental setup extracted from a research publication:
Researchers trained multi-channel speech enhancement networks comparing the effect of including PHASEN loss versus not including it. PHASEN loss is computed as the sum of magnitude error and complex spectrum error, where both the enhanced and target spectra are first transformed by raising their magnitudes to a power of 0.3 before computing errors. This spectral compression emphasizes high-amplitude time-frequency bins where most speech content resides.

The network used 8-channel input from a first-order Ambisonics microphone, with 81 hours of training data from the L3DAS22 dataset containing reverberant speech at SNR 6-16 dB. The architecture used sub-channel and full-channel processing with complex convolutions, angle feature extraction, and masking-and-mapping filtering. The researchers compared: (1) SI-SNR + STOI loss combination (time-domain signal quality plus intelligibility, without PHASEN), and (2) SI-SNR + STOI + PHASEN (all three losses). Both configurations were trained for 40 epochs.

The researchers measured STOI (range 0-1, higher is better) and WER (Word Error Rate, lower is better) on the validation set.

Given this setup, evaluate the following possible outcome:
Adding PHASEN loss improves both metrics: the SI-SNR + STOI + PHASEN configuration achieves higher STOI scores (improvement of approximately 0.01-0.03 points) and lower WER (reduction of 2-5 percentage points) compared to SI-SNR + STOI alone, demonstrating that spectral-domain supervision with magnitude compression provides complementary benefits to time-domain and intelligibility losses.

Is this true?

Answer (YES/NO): NO